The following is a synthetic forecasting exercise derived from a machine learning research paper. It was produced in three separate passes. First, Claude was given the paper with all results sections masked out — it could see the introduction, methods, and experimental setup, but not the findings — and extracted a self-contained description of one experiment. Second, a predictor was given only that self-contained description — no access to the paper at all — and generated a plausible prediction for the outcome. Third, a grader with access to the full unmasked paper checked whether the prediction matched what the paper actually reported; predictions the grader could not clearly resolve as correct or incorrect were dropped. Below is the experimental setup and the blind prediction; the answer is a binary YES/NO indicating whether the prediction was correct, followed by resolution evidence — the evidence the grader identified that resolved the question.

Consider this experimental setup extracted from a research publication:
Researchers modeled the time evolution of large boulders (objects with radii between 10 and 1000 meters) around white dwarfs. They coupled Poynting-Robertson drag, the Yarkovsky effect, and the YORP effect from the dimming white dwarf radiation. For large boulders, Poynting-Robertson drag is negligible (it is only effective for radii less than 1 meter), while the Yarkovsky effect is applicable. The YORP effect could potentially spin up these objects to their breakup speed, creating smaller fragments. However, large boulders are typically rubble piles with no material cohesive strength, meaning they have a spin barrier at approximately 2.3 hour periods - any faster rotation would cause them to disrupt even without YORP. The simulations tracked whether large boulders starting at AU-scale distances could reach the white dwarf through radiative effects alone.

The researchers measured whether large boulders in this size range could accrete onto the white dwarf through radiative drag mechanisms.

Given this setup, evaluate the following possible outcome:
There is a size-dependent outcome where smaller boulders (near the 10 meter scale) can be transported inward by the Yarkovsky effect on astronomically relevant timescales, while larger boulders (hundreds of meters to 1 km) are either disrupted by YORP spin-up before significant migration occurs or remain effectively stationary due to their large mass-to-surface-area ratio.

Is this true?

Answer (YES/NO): NO